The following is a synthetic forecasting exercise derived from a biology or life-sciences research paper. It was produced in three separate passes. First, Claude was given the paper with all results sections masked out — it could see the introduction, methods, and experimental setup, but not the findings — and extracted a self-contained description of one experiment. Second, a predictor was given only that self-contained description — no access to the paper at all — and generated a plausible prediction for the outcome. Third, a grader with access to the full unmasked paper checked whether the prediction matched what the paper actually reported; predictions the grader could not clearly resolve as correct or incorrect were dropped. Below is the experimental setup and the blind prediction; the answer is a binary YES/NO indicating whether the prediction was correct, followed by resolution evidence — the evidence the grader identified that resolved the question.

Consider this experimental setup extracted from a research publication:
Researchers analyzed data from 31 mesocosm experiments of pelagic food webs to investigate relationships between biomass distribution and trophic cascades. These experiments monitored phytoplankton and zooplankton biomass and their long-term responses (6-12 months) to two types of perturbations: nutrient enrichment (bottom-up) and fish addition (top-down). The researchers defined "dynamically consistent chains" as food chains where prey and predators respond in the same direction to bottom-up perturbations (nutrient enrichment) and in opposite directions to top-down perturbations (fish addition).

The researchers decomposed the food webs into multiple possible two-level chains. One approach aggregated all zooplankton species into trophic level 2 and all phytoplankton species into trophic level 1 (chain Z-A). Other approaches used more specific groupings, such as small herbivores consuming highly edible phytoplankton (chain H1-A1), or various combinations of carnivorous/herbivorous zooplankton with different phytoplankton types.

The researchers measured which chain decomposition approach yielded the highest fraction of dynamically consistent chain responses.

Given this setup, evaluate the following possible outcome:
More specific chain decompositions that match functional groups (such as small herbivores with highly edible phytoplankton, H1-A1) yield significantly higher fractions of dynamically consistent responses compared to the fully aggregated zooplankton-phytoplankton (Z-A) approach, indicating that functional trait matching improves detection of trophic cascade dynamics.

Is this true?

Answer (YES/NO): NO